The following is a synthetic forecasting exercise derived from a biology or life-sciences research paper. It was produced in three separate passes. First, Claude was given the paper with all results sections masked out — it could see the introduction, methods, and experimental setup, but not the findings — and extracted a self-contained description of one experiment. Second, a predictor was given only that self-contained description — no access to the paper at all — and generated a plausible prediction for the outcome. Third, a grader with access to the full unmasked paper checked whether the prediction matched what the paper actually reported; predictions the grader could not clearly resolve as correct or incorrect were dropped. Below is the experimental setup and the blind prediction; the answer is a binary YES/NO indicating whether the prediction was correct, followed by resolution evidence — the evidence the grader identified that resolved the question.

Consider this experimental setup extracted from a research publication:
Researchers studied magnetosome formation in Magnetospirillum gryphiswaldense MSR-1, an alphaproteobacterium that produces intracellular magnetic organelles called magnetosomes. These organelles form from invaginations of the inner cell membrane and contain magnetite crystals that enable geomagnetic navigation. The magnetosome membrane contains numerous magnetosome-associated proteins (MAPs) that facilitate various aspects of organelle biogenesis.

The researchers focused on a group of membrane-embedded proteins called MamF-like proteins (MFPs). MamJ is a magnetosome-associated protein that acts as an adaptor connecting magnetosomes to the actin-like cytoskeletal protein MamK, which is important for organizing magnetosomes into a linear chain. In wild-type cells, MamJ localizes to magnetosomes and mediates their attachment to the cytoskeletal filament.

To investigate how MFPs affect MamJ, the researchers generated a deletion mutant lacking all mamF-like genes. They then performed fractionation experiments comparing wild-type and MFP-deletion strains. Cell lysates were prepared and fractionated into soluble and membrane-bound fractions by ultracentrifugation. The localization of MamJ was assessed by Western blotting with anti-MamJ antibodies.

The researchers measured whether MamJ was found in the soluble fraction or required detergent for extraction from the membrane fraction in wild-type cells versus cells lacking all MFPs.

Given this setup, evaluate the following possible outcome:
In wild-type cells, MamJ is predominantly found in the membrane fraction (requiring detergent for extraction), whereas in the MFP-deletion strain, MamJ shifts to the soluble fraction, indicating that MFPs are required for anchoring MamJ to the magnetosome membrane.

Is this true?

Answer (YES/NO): YES